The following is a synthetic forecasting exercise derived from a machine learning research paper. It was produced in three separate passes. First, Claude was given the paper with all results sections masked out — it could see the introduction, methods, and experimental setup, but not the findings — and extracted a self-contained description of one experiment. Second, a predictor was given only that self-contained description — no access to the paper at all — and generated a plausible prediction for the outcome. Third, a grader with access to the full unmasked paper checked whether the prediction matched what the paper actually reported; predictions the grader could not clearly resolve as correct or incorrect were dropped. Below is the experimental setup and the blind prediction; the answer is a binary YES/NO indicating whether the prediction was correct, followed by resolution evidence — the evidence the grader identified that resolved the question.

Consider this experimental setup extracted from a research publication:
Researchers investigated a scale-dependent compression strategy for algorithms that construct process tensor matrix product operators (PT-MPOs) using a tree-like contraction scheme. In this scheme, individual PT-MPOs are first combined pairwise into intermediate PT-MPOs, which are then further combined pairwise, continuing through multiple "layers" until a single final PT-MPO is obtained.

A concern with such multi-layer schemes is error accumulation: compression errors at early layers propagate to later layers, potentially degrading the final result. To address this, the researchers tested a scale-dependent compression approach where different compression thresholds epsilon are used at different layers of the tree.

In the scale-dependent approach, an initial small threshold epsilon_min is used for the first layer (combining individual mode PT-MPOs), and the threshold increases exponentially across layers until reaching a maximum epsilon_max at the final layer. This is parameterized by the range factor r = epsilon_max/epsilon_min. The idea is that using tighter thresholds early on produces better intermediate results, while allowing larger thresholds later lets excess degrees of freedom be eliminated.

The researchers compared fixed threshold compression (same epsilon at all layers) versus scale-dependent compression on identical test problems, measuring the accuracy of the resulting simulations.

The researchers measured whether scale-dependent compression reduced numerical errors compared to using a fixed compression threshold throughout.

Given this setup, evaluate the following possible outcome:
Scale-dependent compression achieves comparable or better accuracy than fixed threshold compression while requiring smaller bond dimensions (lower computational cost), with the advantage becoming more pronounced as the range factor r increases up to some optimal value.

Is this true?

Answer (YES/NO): YES